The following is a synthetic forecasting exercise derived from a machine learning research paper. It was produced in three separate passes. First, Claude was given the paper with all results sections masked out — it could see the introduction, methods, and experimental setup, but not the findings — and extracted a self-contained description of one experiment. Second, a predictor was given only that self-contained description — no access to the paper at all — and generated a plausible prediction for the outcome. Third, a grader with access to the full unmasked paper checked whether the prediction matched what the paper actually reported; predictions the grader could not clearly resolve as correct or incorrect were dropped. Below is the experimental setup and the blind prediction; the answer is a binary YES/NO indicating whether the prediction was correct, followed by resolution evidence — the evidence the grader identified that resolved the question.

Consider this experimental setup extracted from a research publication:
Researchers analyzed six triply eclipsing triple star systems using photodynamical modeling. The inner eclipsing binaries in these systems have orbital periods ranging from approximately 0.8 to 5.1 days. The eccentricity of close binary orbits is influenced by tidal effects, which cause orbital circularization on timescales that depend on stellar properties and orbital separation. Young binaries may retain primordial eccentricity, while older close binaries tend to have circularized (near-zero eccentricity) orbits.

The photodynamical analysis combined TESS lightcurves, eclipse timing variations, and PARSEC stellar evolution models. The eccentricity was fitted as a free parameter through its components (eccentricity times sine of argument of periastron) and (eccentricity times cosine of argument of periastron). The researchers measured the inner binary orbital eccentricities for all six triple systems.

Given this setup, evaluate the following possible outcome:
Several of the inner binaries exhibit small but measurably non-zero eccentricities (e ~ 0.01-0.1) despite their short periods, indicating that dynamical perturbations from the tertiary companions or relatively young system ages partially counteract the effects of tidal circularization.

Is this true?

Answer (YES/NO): YES